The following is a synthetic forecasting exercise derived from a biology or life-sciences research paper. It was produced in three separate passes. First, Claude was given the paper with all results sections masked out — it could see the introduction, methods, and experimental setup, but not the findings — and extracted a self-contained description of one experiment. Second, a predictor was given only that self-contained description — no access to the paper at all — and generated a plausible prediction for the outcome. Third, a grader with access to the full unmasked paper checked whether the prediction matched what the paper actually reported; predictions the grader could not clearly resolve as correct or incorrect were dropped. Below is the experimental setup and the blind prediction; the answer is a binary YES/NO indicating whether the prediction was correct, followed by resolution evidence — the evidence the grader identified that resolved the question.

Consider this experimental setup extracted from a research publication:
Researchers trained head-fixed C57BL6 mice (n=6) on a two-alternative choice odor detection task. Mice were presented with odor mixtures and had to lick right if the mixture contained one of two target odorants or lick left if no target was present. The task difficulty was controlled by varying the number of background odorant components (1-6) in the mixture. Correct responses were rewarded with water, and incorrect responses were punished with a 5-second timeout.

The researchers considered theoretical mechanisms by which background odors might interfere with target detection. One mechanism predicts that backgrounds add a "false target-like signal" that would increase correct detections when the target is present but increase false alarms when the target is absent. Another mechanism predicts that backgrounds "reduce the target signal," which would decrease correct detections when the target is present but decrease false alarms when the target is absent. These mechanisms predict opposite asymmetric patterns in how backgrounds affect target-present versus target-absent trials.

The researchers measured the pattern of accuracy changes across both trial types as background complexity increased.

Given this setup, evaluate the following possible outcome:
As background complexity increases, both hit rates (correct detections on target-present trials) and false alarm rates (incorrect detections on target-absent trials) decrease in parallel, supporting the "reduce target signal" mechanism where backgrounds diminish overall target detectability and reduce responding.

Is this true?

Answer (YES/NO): NO